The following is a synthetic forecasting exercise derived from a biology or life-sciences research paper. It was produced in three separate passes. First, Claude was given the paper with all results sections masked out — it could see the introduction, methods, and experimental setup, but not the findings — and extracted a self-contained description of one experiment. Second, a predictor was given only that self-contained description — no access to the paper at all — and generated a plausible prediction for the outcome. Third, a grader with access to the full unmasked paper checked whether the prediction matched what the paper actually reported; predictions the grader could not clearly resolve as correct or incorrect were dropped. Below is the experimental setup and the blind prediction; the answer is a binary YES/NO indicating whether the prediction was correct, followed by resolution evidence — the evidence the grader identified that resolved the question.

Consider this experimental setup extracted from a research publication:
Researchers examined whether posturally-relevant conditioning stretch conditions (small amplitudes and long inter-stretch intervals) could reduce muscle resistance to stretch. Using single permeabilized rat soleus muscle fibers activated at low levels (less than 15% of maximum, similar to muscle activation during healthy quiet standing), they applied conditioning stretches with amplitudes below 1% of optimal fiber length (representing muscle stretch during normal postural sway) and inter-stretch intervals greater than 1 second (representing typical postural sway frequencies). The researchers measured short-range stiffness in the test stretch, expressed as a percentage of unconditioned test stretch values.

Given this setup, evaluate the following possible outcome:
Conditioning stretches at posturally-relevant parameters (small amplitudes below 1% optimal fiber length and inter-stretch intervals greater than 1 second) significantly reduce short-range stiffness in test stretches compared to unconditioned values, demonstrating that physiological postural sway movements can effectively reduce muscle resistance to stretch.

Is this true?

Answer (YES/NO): NO